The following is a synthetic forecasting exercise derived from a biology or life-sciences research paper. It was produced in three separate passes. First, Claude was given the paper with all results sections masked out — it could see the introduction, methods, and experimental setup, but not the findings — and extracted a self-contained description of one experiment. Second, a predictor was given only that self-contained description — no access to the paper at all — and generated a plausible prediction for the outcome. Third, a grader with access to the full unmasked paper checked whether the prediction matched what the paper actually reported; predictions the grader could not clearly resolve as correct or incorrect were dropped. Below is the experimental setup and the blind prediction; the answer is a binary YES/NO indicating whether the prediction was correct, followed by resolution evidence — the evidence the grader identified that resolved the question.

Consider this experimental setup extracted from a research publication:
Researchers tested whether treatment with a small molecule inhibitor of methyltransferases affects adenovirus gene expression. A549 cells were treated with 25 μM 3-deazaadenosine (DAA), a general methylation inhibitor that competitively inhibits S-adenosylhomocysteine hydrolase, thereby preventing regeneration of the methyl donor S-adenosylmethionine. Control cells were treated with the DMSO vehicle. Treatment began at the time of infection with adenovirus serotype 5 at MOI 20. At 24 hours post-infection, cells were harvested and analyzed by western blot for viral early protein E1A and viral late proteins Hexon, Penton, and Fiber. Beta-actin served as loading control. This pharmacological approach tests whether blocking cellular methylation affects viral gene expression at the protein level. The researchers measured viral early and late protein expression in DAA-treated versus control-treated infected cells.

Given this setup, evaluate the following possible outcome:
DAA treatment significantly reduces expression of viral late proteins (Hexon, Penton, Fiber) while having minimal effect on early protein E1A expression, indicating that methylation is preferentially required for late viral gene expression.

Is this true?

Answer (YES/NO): NO